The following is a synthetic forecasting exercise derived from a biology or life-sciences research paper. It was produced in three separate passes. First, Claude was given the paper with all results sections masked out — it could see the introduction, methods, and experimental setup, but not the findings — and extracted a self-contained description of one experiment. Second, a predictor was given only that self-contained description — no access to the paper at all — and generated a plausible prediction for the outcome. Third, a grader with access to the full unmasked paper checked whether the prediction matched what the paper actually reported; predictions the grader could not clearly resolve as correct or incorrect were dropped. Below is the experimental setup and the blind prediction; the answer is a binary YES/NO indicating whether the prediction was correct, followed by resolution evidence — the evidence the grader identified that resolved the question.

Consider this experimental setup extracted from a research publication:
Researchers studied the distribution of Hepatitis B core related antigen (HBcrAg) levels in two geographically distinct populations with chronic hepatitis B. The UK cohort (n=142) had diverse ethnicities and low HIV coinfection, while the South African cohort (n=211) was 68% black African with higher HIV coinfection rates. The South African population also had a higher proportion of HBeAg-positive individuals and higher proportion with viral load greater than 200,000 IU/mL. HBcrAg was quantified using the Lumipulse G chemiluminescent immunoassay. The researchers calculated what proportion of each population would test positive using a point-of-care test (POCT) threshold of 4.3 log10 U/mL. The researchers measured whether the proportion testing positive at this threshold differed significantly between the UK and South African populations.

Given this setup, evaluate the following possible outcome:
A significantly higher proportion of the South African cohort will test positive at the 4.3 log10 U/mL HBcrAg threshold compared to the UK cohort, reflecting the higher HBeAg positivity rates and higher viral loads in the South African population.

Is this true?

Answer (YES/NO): YES